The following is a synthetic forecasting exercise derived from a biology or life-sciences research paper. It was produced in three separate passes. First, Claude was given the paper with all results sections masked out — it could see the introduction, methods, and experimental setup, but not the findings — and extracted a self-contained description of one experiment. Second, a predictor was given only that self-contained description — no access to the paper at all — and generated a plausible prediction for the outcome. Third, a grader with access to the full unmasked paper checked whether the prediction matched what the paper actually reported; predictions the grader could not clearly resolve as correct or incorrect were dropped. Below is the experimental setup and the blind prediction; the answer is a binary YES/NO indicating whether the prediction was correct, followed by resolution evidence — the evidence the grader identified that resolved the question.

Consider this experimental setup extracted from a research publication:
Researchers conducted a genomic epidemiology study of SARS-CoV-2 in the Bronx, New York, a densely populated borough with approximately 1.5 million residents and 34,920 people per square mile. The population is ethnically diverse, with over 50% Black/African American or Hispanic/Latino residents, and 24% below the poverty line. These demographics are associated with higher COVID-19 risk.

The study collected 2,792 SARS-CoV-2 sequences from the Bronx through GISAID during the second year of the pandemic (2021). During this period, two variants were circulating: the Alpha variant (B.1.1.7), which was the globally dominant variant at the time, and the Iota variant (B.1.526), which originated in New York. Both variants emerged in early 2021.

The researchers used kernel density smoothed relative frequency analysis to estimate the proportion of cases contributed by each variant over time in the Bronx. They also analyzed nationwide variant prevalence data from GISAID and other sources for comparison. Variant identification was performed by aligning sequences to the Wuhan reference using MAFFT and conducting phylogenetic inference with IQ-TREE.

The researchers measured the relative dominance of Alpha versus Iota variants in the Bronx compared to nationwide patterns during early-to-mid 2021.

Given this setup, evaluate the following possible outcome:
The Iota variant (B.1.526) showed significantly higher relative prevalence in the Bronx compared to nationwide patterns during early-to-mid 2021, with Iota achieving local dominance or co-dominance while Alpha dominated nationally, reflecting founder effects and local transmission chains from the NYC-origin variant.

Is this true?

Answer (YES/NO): YES